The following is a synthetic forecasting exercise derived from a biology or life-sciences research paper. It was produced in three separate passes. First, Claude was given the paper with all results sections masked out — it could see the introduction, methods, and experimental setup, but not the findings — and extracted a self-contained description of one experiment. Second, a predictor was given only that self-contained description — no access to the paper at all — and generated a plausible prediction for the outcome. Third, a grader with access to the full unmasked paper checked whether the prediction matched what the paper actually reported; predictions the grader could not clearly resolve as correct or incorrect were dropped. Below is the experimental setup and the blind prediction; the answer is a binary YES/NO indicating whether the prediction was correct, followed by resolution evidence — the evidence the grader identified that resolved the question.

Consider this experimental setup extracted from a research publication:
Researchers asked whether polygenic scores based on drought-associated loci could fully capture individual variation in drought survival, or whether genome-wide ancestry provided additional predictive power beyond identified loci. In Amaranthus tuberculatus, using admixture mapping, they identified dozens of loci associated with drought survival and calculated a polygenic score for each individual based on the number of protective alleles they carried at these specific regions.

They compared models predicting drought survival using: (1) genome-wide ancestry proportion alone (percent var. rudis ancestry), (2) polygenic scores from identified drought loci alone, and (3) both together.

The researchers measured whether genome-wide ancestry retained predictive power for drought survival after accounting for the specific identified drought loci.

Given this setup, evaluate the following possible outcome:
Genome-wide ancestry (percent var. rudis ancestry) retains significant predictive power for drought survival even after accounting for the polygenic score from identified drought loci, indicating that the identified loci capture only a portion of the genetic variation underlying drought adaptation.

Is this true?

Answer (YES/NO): YES